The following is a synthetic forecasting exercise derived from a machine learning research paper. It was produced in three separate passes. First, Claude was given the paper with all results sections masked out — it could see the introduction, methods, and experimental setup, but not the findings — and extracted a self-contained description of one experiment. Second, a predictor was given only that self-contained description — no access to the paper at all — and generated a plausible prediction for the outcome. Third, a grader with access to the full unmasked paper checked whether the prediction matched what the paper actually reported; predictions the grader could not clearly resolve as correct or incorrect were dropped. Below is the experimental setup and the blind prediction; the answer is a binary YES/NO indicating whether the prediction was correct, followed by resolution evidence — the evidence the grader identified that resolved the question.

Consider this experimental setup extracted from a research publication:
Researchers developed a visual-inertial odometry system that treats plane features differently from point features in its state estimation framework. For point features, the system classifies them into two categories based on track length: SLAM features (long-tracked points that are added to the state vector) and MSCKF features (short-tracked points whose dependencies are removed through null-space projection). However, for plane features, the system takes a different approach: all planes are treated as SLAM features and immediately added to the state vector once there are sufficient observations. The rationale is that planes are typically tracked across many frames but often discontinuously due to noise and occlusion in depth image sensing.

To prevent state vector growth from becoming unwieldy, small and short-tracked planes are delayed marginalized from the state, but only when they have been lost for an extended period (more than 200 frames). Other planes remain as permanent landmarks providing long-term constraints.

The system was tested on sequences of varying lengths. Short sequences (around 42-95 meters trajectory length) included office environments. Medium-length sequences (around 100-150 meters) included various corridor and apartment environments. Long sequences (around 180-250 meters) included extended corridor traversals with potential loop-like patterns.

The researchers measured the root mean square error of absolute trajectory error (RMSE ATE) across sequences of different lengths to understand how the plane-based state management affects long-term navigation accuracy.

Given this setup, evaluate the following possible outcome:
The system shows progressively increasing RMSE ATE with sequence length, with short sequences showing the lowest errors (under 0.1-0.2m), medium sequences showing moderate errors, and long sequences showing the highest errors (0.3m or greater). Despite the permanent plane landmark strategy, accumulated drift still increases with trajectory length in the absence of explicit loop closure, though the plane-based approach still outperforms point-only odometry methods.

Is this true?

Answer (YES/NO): YES